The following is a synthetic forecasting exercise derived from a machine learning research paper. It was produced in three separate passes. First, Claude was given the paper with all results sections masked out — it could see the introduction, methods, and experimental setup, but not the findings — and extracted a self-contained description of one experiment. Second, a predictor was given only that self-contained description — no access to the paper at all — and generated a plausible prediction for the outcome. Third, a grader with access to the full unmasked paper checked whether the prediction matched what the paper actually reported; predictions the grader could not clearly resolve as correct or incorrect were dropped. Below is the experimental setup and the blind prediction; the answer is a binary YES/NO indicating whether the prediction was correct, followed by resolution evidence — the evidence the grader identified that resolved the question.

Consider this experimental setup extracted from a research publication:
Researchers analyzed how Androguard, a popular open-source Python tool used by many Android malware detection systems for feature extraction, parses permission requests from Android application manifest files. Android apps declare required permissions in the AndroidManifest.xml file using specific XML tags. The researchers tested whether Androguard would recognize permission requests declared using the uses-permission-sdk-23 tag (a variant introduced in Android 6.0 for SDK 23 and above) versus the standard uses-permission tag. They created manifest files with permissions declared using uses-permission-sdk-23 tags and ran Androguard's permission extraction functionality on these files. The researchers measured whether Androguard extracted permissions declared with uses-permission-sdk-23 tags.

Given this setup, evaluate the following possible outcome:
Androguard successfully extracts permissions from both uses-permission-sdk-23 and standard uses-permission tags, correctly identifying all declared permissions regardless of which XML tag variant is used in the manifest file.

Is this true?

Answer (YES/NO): NO